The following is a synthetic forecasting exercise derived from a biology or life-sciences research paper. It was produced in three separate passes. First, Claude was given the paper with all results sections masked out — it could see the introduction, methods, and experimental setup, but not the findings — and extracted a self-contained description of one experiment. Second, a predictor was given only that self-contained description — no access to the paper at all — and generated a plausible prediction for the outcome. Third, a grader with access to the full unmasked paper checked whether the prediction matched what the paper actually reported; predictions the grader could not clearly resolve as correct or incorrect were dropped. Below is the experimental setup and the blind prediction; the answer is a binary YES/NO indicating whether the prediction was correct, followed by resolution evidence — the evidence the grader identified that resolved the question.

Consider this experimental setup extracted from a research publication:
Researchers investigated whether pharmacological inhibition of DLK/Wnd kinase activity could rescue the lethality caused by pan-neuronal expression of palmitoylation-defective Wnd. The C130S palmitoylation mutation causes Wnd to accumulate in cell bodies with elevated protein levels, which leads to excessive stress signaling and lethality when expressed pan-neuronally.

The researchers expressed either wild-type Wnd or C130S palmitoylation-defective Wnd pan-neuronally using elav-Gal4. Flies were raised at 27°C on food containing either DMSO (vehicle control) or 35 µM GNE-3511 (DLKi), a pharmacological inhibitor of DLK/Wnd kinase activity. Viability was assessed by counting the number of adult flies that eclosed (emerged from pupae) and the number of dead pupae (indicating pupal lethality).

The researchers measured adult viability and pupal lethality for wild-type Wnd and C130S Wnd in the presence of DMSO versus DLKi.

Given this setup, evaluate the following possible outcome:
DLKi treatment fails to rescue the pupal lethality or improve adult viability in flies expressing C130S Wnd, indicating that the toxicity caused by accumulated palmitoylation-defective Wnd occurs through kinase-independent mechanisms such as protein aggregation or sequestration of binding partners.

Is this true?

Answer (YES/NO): NO